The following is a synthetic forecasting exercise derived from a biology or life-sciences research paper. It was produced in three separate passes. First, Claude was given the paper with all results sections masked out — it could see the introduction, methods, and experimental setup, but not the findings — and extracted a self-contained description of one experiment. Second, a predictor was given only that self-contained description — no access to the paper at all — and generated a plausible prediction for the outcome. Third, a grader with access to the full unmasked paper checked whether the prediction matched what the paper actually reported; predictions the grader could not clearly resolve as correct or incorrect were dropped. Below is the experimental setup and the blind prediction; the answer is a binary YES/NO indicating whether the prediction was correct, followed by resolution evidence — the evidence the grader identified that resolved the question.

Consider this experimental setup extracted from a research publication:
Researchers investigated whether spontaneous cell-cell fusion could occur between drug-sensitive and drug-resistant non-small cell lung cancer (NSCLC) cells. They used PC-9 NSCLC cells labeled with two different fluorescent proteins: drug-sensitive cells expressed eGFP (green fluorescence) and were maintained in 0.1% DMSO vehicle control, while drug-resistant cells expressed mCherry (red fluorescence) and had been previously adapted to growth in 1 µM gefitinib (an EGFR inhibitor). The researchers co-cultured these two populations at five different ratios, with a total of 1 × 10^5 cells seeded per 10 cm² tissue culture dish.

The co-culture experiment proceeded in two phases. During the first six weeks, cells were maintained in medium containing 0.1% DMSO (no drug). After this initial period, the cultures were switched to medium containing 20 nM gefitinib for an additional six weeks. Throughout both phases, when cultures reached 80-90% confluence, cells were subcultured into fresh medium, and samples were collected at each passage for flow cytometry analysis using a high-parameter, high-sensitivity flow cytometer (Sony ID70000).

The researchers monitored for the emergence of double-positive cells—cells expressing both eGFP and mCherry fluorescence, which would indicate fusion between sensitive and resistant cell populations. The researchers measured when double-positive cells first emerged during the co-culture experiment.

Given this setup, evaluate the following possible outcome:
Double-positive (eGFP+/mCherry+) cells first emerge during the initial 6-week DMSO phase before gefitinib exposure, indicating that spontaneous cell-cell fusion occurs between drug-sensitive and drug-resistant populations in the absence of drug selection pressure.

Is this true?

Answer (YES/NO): YES